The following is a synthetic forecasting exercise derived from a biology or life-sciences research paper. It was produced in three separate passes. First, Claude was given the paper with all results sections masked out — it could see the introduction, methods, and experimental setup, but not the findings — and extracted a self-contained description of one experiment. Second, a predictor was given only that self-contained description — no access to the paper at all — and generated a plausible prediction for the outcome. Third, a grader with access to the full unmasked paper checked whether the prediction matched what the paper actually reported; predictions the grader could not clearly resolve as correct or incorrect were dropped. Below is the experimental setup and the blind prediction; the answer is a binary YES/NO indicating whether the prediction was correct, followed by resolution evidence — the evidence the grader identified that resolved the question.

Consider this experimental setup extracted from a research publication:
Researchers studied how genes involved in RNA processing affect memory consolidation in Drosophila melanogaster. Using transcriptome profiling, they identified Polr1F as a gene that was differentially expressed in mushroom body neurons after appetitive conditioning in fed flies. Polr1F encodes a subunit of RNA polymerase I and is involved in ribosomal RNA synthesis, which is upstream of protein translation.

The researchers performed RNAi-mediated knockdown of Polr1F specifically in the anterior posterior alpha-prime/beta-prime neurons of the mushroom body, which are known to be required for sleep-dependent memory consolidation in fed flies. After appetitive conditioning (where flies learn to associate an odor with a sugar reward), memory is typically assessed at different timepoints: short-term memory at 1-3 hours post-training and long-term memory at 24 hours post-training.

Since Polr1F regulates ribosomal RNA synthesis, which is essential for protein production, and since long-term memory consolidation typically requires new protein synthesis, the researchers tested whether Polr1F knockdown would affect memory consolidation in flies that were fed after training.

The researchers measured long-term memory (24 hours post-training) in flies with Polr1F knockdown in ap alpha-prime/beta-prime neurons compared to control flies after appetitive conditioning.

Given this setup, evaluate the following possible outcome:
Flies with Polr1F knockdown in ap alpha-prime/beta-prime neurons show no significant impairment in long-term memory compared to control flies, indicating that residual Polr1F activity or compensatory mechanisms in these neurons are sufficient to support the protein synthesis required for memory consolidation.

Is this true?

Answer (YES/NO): YES